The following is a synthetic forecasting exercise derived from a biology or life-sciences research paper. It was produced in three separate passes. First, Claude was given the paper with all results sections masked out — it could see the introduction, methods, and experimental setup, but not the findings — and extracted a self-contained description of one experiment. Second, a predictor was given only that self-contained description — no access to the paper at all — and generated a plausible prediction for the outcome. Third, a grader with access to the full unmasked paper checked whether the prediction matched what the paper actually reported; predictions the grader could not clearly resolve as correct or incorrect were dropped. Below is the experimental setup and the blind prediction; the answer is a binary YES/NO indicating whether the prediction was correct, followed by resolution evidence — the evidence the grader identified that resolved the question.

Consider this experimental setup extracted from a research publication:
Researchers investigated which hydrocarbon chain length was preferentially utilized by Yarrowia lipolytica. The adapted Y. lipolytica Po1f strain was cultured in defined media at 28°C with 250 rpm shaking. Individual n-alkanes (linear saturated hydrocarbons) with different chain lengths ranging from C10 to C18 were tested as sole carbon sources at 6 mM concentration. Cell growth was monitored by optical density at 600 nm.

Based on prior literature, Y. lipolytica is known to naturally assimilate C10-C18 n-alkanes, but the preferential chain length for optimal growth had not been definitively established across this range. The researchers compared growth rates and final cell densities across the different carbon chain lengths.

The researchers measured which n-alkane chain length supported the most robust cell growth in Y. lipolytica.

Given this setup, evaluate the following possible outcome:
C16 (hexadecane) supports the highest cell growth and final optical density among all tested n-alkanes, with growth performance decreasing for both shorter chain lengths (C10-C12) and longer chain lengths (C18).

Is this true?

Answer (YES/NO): YES